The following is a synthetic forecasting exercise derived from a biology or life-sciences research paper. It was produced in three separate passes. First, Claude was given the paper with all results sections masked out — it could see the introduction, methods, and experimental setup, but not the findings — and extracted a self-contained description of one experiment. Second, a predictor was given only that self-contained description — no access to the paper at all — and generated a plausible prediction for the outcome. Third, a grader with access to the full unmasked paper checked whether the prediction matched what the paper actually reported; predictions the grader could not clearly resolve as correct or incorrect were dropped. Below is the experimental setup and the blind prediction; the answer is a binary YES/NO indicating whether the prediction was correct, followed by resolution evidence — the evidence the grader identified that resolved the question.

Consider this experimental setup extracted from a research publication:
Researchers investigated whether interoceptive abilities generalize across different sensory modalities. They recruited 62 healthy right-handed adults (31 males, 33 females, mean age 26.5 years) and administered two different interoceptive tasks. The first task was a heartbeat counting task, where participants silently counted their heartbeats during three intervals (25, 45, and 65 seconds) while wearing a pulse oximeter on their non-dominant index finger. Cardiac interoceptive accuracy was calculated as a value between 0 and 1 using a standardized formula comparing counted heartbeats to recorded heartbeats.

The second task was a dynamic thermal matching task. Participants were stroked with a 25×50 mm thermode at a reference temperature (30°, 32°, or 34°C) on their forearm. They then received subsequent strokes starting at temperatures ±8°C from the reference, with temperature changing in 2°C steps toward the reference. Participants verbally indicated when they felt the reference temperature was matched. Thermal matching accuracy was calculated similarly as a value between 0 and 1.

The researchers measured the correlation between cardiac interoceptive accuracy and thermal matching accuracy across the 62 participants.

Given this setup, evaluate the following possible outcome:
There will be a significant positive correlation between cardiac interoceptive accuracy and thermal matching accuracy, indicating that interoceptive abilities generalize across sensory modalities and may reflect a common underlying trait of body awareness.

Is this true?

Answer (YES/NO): NO